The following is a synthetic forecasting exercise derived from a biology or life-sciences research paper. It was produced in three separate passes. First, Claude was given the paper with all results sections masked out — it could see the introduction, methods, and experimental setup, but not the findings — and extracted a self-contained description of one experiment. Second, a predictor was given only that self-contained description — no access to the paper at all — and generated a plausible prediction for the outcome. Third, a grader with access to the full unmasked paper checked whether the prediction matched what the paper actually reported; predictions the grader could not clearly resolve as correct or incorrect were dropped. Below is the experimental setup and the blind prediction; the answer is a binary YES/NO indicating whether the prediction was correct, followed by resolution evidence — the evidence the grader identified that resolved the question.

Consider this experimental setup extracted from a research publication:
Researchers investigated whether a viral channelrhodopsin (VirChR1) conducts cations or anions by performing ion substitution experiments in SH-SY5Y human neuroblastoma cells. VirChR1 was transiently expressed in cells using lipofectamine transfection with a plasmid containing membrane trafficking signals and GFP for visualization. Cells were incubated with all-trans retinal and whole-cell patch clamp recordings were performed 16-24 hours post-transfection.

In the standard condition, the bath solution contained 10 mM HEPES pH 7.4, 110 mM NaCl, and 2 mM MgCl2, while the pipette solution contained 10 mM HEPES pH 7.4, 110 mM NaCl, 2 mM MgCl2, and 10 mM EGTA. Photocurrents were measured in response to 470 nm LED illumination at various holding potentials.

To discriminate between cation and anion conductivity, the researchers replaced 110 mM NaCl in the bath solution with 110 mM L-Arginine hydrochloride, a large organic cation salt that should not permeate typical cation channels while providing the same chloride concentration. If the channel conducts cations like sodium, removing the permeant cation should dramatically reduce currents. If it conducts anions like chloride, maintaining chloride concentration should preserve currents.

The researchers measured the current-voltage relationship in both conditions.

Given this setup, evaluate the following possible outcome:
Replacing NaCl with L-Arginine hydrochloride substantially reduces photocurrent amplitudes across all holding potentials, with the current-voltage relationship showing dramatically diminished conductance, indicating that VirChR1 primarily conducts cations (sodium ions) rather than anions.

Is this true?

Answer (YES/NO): YES